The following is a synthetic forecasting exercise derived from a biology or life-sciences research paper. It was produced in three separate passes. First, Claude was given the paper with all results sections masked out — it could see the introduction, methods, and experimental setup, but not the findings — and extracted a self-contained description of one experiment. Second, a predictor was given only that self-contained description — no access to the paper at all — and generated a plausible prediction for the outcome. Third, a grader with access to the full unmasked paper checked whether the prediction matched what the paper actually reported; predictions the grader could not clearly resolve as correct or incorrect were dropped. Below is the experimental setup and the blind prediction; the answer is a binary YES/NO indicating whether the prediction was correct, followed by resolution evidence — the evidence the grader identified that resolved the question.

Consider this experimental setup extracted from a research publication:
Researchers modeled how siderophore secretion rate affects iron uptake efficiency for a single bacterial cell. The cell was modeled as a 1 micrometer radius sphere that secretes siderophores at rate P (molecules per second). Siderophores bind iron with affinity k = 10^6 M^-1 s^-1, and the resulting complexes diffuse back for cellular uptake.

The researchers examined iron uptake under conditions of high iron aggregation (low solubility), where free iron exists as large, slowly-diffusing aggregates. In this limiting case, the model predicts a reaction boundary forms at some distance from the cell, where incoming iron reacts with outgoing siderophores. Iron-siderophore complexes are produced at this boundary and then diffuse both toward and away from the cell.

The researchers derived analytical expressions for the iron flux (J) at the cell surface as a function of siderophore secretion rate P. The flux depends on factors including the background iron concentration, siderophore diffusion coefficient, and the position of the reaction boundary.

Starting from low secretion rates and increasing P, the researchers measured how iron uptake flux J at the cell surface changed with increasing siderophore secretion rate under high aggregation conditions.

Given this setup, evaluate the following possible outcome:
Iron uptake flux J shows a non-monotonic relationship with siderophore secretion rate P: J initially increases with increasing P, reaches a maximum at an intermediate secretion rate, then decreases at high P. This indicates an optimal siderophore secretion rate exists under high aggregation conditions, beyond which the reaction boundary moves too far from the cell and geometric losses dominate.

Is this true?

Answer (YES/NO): NO